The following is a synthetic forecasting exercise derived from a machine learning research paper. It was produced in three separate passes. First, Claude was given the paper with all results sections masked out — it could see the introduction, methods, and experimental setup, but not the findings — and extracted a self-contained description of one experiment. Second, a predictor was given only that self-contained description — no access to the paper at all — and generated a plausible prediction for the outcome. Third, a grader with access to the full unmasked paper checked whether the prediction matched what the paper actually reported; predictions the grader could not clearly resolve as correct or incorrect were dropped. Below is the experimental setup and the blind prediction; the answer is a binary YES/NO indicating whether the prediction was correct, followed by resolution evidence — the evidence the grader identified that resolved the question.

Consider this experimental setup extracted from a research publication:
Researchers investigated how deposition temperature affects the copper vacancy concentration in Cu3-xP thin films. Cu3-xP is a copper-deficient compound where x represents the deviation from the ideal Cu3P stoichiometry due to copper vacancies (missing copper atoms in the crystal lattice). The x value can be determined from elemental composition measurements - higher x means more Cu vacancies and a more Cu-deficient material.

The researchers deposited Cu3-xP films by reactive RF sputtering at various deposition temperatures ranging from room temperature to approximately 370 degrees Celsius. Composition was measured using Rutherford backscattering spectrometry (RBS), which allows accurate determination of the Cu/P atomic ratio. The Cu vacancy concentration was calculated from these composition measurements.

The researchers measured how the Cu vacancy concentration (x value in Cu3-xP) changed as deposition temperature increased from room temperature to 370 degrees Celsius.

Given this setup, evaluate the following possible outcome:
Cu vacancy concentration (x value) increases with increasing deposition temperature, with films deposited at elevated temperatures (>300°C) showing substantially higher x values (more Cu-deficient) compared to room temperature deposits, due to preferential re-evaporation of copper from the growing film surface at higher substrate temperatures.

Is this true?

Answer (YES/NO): NO